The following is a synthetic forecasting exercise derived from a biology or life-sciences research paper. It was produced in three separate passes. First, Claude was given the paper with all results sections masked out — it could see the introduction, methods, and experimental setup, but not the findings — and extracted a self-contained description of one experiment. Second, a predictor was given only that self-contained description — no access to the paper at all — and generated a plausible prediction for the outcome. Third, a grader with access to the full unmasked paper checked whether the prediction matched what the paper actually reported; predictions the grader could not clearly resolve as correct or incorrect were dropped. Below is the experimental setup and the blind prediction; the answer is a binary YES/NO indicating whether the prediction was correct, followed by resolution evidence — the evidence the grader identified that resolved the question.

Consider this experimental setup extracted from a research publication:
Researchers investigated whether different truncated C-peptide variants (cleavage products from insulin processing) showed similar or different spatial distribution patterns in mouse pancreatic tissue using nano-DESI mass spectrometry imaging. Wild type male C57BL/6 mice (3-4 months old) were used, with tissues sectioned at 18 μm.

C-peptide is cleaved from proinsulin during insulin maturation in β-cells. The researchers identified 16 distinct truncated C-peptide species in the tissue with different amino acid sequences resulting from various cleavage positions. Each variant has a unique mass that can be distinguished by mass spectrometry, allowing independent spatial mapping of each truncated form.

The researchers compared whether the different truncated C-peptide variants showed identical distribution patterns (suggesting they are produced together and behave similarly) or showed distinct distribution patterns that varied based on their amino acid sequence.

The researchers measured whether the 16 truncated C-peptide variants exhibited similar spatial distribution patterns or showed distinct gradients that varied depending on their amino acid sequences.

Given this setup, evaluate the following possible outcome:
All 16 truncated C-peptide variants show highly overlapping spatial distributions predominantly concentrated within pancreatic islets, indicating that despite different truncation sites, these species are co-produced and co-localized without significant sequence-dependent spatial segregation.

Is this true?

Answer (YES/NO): NO